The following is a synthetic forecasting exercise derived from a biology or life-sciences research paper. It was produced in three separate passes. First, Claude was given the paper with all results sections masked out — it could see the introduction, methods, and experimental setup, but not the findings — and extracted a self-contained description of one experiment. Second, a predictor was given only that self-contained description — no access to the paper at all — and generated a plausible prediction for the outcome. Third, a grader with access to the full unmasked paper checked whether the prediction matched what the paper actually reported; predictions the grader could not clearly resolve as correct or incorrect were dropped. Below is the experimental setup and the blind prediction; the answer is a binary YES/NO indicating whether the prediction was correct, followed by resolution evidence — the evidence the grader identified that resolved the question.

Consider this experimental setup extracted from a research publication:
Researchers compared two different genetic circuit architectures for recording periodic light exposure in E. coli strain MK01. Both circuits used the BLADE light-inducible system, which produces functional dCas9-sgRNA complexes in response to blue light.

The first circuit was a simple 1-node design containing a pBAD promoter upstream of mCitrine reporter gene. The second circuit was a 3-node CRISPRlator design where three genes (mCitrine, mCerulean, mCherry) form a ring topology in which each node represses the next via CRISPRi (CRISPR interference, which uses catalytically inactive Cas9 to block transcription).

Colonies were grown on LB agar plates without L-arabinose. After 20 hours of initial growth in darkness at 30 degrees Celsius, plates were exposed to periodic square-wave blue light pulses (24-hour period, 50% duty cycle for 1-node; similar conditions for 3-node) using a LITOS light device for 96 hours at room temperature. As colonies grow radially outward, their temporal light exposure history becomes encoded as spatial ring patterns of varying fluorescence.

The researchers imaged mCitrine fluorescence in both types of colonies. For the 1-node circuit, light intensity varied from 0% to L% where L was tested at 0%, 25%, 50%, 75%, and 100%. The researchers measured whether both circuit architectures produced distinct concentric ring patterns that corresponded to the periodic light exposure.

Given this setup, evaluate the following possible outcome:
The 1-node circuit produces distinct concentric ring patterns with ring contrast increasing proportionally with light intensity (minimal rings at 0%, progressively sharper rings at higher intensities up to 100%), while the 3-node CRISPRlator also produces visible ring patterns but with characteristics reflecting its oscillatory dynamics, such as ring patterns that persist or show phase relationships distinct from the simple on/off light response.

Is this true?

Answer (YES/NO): NO